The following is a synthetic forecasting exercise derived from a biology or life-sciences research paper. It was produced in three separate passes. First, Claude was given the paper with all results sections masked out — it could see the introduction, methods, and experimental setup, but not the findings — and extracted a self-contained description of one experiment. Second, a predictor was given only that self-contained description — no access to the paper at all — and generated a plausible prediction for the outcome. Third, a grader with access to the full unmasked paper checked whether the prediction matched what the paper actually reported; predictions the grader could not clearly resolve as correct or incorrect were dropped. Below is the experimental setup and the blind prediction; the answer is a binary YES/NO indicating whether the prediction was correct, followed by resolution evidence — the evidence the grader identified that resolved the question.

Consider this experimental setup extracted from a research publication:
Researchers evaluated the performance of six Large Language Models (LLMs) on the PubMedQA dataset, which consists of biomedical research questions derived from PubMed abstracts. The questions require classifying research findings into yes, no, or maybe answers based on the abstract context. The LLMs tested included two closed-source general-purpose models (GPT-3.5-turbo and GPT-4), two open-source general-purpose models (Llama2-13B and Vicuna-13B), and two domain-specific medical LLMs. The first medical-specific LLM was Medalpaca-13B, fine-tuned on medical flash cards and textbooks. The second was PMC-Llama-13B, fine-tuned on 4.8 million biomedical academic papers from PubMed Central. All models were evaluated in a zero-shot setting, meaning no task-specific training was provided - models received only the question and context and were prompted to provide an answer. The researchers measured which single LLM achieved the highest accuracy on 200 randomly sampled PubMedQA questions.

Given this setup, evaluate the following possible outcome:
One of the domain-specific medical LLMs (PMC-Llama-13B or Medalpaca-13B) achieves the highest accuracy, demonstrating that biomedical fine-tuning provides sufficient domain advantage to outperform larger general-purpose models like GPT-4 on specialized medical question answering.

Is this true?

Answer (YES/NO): YES